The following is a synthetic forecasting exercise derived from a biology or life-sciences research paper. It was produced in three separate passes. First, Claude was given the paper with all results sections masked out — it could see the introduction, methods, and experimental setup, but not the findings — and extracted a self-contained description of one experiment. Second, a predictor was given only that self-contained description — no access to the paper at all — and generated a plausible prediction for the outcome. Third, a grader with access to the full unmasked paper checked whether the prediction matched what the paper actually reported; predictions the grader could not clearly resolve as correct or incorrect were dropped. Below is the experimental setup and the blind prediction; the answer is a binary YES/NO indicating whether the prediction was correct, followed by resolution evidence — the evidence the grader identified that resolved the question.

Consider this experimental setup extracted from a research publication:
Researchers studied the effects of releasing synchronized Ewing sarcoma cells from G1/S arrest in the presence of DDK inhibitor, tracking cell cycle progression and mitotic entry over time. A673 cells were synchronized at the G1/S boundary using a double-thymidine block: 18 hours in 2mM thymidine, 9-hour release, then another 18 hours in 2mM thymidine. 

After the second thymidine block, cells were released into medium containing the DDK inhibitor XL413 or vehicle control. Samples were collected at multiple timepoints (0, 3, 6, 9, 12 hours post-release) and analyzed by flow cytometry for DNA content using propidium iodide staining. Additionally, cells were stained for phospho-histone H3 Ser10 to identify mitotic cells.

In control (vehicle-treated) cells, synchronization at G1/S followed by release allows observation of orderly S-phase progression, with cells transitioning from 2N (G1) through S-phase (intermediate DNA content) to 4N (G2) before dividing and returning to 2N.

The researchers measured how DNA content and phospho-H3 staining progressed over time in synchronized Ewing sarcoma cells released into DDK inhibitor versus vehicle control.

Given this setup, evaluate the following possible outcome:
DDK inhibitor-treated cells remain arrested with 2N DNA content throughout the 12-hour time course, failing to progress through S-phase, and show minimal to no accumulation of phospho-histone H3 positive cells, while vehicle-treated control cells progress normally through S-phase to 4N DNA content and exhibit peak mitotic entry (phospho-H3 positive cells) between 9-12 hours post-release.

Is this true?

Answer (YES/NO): NO